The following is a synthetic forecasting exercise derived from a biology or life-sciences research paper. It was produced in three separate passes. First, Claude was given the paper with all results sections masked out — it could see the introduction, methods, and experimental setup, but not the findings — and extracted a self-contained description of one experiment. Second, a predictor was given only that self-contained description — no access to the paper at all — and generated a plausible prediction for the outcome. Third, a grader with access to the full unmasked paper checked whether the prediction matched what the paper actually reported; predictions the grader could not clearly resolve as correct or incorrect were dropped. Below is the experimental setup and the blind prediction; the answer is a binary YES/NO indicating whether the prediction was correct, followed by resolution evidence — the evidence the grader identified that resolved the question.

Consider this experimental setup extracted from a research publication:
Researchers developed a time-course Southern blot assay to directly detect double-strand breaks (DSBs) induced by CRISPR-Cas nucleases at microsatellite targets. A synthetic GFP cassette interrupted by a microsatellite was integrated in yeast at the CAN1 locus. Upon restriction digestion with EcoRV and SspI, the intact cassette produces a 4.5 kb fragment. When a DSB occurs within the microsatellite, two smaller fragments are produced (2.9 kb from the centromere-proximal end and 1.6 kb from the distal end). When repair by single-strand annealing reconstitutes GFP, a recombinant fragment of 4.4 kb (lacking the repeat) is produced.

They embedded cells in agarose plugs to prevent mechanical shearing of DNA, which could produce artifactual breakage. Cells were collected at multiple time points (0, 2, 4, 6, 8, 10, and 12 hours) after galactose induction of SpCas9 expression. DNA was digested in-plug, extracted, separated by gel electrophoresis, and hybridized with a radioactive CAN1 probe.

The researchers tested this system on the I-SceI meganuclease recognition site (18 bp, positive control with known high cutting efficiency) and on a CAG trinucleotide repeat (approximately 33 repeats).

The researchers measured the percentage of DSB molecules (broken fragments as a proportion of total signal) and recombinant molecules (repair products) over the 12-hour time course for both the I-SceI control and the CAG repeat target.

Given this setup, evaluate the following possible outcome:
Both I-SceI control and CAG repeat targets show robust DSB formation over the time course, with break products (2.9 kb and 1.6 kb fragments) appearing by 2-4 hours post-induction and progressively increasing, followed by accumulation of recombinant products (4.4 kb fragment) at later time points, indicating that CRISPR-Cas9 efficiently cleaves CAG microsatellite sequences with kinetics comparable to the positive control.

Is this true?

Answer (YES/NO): NO